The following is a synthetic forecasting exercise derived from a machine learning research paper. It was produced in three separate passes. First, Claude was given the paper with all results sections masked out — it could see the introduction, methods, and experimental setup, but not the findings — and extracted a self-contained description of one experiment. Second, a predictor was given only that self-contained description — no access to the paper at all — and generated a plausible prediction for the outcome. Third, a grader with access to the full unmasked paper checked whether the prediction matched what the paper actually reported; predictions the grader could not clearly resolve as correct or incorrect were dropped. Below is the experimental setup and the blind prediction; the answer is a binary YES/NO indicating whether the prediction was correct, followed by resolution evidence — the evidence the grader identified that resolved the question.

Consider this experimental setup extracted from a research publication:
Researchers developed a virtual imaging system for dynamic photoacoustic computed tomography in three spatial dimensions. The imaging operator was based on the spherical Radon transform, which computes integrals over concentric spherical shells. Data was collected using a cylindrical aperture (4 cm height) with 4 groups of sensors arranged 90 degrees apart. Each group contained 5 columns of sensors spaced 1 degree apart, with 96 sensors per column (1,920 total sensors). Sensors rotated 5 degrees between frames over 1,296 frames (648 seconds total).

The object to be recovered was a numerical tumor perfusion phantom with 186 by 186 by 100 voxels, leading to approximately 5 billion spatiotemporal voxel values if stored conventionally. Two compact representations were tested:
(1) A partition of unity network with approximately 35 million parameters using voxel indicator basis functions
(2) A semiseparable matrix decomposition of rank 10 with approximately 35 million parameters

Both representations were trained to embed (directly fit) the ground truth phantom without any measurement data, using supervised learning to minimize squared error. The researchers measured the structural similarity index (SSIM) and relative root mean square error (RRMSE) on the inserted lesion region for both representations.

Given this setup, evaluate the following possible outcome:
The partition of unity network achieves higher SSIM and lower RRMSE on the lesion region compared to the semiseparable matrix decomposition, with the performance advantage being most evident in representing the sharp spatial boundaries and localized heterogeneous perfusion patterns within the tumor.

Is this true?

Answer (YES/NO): NO